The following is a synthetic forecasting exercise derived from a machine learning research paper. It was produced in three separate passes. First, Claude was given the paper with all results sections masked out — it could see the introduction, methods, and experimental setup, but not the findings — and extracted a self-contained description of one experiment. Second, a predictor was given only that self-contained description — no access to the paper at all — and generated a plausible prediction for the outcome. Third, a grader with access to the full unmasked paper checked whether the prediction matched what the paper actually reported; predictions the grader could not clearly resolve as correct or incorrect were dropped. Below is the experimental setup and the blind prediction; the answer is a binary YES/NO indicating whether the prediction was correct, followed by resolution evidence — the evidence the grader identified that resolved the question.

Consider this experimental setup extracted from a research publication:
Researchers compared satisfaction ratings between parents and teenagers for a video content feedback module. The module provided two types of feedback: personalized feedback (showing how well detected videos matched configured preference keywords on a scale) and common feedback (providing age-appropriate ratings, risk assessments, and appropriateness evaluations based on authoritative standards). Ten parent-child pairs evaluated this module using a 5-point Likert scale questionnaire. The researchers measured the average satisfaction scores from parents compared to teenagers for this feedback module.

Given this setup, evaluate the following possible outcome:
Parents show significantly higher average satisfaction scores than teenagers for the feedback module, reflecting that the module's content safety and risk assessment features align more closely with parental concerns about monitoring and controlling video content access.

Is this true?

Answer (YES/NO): NO